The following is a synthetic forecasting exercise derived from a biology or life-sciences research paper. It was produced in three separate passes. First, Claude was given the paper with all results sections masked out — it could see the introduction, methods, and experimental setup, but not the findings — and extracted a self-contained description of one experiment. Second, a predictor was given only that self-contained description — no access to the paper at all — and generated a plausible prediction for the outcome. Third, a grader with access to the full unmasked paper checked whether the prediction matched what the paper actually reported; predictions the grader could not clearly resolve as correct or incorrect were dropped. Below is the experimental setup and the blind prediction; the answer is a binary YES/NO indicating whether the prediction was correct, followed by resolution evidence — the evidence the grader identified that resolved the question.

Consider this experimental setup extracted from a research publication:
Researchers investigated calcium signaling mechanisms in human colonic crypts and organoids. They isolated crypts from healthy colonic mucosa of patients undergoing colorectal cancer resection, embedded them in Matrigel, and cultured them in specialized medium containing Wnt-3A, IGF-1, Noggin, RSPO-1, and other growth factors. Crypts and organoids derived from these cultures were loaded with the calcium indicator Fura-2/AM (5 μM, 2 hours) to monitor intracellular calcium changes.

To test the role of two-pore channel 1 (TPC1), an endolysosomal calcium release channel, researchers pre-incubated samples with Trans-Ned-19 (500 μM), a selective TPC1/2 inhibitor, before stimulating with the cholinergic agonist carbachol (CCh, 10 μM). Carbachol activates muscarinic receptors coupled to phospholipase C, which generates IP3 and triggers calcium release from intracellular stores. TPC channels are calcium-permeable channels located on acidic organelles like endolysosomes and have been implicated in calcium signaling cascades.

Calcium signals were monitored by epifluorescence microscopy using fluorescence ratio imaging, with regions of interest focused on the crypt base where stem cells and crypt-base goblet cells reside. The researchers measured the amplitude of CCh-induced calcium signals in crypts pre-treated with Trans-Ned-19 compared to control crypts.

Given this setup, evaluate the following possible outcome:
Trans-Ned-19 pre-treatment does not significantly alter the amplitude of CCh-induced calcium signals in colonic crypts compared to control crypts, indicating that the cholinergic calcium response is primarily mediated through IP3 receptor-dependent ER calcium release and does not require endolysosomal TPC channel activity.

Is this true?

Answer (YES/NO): NO